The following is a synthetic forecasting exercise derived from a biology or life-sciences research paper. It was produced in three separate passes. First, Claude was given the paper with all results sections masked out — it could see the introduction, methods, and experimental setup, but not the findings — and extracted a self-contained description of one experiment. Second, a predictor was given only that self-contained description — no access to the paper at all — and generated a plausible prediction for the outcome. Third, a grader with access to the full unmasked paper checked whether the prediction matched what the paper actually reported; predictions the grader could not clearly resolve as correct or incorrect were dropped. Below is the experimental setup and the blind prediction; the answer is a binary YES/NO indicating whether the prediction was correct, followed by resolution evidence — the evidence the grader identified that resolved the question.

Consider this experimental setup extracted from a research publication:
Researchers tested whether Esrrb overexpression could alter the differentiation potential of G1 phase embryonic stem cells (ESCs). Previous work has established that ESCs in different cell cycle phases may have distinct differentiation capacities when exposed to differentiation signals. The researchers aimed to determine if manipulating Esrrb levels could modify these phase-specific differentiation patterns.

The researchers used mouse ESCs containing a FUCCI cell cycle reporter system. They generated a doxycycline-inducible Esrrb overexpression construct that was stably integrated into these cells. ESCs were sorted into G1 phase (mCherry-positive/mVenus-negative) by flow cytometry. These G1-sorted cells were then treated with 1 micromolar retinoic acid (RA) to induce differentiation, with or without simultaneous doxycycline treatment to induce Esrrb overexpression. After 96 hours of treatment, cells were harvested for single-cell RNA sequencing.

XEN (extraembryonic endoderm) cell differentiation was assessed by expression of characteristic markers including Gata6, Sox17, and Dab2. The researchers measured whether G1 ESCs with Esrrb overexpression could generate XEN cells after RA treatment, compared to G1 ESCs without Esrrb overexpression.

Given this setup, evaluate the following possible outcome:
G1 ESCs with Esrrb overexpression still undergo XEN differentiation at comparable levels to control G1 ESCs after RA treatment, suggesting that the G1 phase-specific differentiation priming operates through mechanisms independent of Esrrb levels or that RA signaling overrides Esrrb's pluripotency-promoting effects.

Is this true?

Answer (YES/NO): NO